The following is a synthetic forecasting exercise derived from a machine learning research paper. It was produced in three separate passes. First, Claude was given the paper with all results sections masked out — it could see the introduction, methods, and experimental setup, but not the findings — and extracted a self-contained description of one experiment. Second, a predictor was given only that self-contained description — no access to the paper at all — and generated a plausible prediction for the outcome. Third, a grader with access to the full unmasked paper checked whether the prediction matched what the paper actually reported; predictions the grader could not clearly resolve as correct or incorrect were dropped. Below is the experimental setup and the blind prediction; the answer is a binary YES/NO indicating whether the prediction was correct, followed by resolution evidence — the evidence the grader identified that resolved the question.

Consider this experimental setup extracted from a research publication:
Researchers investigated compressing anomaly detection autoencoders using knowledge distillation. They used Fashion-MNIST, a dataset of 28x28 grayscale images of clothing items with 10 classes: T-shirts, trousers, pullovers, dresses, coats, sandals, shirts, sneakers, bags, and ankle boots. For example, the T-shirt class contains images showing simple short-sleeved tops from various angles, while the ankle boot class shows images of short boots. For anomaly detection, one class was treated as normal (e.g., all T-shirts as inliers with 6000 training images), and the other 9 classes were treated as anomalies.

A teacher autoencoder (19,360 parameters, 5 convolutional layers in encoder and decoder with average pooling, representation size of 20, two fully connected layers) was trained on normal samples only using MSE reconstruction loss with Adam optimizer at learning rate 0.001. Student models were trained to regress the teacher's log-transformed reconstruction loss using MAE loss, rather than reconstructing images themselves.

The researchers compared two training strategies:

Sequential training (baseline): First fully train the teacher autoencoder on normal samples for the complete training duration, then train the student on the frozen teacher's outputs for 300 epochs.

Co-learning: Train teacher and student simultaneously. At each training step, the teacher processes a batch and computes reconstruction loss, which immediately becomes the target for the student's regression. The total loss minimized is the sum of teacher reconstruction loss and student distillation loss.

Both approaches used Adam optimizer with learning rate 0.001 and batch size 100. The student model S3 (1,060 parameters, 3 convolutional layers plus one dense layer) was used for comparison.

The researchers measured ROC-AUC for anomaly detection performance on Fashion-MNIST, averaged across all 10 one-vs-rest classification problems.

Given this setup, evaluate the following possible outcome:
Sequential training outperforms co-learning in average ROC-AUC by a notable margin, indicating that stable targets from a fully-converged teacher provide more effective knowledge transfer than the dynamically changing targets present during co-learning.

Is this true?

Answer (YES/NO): NO